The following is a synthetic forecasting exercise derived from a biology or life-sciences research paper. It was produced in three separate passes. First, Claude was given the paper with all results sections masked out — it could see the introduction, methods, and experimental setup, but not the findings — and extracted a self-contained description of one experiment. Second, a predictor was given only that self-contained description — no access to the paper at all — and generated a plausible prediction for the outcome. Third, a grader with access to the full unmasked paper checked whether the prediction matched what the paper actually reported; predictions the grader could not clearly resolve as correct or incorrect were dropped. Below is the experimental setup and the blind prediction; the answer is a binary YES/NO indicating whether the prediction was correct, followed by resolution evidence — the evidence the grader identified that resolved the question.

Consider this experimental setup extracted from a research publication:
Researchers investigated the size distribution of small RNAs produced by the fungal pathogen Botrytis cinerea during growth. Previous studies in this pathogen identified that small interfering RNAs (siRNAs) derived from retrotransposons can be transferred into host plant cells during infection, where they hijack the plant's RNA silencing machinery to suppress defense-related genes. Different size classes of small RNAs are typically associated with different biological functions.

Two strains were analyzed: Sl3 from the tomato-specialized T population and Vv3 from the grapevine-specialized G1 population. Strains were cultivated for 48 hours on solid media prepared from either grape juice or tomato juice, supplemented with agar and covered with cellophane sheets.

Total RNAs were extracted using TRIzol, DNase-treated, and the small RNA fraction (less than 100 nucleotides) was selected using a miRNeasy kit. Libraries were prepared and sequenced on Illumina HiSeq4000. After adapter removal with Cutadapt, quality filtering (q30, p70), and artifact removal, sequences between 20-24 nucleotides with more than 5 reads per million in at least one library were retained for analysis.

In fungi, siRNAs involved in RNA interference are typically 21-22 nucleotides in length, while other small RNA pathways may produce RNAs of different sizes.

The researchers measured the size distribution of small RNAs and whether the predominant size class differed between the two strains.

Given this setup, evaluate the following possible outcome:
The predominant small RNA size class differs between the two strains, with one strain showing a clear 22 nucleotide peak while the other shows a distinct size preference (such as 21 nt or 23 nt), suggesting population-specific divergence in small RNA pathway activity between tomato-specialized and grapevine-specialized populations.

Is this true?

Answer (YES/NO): NO